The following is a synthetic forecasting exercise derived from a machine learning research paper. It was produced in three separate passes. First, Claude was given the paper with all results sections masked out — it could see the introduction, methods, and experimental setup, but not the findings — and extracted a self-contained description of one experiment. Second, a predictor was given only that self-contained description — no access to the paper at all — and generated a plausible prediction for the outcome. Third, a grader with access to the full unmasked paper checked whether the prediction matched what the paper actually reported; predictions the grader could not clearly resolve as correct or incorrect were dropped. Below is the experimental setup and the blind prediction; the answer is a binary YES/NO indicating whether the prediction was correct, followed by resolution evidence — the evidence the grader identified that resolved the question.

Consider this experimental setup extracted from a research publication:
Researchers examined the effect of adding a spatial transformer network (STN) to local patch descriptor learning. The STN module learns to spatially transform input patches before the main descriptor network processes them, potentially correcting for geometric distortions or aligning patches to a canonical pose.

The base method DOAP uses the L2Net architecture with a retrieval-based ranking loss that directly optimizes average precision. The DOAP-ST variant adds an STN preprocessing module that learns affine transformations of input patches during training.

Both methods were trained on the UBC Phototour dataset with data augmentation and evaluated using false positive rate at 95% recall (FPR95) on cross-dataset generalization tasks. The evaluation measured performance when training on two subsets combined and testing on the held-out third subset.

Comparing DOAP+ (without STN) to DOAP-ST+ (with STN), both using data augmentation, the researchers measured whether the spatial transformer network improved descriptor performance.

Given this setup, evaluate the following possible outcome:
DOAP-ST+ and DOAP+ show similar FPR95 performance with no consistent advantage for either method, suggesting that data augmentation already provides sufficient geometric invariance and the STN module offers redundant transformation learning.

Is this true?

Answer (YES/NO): NO